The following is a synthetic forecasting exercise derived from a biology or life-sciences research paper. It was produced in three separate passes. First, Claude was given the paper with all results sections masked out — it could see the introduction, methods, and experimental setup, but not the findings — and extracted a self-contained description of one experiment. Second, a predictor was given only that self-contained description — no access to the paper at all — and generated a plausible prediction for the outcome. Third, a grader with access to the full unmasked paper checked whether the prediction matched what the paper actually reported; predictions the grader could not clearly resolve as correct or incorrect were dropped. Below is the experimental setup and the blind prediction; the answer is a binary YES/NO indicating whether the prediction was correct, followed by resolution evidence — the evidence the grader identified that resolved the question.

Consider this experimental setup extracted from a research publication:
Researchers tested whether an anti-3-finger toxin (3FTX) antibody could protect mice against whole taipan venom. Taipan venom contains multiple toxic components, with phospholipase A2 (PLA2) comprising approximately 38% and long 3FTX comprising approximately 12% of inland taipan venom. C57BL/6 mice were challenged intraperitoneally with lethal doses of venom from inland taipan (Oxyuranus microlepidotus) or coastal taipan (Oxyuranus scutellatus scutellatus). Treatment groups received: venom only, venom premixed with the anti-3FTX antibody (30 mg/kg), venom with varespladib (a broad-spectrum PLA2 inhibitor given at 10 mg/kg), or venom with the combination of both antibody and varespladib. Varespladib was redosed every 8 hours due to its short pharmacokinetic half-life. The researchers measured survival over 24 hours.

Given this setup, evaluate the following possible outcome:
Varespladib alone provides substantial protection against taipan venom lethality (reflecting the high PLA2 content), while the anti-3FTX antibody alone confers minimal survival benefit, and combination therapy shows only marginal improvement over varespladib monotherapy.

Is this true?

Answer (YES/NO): YES